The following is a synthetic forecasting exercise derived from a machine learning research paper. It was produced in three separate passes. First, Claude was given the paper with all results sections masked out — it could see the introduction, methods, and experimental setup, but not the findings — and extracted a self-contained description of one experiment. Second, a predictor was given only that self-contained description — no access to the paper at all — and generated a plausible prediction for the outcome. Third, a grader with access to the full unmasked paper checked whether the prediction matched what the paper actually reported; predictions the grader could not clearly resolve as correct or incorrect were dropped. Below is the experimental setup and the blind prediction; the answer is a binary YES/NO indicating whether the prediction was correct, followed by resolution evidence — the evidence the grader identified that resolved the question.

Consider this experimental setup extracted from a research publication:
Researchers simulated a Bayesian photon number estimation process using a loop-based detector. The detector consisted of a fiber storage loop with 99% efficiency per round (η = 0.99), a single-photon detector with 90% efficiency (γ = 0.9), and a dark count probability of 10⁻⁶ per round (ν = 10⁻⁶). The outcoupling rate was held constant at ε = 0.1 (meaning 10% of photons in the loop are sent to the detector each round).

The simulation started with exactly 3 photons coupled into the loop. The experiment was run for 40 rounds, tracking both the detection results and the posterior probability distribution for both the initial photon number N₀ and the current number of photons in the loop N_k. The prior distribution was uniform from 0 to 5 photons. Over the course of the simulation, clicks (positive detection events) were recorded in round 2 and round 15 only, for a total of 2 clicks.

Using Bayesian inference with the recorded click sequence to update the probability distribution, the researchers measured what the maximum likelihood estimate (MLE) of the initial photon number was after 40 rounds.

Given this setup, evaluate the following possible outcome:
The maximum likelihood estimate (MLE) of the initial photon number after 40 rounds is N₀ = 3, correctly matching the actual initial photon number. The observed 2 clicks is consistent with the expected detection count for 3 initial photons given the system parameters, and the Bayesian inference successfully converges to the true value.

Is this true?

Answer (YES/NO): NO